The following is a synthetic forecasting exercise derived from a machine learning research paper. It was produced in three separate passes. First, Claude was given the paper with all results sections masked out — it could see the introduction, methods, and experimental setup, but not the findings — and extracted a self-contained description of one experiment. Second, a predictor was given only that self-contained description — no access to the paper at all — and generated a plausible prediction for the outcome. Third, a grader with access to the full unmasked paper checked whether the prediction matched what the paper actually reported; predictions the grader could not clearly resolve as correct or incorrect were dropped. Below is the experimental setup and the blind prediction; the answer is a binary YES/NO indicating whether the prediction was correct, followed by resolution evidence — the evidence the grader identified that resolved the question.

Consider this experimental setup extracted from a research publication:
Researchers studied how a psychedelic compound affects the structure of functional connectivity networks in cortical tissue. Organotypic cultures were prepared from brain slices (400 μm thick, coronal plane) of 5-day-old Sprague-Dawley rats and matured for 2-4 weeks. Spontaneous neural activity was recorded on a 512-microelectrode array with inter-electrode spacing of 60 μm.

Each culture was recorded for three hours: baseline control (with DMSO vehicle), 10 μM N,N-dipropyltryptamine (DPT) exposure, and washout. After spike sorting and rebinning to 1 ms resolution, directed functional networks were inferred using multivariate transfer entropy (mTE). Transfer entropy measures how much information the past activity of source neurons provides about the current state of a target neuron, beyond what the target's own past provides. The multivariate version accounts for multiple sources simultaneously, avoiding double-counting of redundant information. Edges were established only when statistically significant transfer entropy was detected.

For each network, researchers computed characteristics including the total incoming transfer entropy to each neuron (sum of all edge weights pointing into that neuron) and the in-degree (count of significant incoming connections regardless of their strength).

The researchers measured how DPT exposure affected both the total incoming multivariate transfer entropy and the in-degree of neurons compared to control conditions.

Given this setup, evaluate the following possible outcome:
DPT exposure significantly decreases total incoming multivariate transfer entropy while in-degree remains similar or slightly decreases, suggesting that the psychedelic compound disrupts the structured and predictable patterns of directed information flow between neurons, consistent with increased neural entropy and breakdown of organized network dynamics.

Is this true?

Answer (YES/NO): NO